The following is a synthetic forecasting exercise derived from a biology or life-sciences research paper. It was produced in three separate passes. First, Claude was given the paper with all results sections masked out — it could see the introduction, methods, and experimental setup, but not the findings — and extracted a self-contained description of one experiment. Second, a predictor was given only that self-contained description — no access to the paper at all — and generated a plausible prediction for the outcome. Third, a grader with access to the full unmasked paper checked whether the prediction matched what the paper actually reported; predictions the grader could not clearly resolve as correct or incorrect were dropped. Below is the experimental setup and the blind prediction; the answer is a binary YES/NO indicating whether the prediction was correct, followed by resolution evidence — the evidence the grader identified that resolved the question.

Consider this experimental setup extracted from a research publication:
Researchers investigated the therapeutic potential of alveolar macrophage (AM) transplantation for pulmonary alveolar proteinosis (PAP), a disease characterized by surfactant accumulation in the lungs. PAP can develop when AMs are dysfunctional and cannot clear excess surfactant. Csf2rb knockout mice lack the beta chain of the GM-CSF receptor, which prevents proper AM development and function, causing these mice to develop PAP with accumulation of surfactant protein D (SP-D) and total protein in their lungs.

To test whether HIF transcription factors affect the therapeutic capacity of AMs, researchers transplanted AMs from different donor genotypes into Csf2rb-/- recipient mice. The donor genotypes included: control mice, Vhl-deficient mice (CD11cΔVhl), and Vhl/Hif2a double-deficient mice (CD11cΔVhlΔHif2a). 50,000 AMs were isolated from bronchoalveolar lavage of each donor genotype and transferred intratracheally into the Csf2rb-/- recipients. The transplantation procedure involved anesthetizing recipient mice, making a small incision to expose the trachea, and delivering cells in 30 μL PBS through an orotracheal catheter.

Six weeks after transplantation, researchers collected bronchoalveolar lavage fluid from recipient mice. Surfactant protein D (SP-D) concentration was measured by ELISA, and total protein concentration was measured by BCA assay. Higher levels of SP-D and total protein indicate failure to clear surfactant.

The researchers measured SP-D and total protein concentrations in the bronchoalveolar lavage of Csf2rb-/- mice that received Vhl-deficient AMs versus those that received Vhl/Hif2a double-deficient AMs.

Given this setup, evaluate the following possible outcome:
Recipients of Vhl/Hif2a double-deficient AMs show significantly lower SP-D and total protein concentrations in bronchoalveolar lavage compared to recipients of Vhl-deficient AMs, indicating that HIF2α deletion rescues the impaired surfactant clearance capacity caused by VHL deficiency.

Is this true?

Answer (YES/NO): YES